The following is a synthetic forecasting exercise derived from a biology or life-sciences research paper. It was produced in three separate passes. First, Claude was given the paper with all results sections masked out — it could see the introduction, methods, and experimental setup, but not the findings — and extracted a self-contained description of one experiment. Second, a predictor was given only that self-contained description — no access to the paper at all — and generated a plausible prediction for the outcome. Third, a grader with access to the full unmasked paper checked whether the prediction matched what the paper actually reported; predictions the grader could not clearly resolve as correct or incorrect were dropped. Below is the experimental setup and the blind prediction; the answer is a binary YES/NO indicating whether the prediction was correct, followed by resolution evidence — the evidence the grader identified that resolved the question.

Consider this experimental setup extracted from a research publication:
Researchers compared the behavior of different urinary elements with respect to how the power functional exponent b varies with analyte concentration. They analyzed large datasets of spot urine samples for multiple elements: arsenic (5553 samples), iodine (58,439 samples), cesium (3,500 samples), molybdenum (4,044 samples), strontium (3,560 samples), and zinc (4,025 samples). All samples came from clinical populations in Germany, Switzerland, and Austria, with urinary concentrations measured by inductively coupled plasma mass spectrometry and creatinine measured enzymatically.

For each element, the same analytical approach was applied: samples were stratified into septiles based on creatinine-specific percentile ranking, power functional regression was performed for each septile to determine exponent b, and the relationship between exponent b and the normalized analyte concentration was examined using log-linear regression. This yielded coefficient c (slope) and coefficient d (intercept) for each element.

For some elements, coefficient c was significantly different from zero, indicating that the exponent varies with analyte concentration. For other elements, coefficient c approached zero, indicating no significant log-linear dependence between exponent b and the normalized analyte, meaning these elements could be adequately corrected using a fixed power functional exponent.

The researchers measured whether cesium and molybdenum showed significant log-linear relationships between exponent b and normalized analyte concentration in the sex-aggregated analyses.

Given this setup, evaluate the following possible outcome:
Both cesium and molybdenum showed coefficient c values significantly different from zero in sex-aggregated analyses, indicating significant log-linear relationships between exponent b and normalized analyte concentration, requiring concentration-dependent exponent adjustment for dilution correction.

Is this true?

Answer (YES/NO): NO